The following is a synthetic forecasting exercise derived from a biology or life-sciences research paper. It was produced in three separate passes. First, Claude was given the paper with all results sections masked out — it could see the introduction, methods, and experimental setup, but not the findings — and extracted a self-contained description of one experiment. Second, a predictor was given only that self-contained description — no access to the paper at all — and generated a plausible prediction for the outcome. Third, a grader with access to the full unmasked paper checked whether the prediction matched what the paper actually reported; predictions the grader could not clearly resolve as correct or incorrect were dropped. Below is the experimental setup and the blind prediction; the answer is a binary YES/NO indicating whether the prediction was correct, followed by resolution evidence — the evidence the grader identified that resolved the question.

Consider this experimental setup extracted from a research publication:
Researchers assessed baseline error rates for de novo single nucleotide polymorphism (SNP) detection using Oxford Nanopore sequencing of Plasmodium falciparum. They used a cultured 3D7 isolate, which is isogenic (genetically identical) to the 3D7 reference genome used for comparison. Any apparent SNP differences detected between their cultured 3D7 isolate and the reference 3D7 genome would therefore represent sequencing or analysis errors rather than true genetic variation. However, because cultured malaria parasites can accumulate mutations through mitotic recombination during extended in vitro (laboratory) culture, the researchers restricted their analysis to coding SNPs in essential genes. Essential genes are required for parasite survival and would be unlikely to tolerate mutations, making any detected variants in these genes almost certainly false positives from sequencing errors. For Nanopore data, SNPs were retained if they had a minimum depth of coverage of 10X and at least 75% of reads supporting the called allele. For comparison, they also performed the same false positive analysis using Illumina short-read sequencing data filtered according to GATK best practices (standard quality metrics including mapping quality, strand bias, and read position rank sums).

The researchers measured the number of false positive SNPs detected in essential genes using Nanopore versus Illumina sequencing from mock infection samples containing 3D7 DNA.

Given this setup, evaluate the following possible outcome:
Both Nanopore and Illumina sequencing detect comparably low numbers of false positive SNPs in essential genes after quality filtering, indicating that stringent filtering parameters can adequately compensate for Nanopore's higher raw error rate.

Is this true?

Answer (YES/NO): NO